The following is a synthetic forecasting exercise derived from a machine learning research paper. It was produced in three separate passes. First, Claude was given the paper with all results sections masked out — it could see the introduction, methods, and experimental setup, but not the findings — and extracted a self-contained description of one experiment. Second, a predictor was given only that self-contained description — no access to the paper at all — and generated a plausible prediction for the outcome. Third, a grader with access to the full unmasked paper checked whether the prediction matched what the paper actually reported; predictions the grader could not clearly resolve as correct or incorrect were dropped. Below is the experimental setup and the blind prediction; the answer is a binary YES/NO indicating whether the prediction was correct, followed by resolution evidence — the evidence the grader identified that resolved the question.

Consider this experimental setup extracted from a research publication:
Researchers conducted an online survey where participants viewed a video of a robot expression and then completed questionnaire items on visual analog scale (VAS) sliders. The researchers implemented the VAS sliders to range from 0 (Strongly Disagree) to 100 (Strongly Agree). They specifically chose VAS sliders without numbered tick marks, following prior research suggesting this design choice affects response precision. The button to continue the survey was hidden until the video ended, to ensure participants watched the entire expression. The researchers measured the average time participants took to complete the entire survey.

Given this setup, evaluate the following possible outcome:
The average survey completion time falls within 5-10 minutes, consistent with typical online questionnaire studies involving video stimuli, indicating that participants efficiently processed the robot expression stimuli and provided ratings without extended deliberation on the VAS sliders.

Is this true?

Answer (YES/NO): NO